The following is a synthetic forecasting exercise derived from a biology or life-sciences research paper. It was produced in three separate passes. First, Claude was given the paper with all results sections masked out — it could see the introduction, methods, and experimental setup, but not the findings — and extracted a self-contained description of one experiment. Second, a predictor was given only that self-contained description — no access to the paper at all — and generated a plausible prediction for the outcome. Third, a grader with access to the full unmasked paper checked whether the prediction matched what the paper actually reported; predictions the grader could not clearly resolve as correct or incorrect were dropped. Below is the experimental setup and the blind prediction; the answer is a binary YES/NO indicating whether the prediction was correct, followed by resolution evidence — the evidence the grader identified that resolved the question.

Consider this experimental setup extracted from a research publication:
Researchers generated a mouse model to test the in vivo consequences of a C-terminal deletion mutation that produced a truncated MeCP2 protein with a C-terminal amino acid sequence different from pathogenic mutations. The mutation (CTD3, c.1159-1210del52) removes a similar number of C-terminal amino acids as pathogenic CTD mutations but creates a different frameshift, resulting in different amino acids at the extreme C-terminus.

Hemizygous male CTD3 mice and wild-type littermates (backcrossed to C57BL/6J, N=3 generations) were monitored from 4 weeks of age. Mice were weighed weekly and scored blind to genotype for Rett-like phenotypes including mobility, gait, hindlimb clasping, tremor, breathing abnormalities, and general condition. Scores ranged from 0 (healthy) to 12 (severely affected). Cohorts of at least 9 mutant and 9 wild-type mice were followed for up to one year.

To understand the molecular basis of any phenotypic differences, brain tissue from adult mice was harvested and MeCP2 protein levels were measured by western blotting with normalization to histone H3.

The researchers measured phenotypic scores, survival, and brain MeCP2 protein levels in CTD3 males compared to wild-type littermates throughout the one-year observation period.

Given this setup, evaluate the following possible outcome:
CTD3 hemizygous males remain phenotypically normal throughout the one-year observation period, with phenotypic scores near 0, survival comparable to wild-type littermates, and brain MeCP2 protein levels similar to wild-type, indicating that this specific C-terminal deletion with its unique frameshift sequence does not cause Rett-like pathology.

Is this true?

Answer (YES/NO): YES